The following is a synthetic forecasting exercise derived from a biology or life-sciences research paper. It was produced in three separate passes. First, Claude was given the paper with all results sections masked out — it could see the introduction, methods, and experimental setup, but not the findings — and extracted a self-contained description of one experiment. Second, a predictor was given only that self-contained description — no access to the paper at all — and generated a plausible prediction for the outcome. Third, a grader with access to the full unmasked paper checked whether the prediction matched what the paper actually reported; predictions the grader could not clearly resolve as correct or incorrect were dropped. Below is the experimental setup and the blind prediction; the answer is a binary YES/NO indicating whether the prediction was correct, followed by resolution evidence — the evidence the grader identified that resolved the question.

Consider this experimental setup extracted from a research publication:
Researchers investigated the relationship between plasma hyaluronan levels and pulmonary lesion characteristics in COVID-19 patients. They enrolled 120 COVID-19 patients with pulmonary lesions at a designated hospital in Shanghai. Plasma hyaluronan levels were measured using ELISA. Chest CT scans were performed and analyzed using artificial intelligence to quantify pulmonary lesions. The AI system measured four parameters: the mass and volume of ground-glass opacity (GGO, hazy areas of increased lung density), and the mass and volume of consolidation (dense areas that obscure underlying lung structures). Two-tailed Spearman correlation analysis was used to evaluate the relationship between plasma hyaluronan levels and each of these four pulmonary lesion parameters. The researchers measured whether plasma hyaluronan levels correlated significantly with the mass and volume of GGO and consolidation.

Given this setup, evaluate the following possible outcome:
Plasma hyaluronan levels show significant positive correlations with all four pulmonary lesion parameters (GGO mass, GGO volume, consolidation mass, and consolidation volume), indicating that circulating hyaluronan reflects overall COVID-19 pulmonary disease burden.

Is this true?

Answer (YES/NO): YES